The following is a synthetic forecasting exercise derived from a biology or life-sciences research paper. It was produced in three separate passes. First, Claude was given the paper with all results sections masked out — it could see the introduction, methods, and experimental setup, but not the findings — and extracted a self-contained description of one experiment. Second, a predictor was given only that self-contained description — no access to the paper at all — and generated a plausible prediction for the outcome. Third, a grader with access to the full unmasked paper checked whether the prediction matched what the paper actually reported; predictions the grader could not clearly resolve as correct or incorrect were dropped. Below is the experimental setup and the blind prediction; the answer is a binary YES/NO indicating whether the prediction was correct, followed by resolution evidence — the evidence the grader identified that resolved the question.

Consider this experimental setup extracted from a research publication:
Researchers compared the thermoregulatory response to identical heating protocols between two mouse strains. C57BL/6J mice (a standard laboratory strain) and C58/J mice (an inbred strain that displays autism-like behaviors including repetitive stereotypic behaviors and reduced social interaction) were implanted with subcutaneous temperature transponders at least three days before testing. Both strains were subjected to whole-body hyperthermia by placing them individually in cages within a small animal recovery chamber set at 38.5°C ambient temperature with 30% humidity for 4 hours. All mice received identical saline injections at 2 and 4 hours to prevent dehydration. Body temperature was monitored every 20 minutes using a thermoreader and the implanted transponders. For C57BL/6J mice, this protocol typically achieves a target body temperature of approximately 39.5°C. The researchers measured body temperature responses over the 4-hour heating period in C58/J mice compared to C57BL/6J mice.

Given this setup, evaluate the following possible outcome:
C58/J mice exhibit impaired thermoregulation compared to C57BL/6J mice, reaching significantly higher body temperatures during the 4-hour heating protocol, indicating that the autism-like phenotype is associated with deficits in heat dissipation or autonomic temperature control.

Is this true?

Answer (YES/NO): YES